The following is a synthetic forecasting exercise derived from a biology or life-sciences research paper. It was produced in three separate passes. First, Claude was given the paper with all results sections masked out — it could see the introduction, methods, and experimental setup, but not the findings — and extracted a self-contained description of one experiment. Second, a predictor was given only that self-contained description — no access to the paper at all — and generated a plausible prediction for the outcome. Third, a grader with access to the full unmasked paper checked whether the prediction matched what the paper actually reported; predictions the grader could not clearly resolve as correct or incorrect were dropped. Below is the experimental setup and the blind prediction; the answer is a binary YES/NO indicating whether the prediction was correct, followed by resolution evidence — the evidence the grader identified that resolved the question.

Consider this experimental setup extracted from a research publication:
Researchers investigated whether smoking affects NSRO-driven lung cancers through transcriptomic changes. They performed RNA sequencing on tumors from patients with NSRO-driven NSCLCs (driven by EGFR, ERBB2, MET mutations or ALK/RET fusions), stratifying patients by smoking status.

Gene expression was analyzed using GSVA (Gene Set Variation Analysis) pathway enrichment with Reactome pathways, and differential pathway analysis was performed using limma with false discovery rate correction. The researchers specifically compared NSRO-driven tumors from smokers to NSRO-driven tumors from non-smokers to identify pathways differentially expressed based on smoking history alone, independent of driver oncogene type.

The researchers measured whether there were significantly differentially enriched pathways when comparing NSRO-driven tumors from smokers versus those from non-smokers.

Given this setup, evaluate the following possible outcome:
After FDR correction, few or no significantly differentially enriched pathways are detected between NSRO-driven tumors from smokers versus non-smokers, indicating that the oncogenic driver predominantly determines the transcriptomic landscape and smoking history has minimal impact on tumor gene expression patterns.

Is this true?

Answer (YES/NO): NO